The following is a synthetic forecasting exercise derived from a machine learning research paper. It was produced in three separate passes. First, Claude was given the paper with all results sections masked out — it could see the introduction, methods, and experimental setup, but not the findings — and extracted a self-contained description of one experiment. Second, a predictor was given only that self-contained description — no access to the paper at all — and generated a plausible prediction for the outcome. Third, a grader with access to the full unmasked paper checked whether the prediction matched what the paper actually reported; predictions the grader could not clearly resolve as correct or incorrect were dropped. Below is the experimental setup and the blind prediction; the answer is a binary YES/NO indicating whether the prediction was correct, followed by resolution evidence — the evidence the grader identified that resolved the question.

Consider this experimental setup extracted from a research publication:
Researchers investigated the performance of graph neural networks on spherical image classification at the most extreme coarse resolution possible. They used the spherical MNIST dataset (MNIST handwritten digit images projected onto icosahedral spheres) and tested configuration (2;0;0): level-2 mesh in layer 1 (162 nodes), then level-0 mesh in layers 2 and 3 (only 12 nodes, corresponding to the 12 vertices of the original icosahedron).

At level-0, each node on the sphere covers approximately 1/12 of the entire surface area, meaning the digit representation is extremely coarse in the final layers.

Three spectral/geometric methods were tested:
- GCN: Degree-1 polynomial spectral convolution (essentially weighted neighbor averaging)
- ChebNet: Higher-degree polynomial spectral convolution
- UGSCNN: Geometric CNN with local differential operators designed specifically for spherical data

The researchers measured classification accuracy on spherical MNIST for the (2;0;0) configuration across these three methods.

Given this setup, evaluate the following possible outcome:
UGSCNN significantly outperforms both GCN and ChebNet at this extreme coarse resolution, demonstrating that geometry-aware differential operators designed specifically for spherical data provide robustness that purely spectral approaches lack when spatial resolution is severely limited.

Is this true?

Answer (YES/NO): NO